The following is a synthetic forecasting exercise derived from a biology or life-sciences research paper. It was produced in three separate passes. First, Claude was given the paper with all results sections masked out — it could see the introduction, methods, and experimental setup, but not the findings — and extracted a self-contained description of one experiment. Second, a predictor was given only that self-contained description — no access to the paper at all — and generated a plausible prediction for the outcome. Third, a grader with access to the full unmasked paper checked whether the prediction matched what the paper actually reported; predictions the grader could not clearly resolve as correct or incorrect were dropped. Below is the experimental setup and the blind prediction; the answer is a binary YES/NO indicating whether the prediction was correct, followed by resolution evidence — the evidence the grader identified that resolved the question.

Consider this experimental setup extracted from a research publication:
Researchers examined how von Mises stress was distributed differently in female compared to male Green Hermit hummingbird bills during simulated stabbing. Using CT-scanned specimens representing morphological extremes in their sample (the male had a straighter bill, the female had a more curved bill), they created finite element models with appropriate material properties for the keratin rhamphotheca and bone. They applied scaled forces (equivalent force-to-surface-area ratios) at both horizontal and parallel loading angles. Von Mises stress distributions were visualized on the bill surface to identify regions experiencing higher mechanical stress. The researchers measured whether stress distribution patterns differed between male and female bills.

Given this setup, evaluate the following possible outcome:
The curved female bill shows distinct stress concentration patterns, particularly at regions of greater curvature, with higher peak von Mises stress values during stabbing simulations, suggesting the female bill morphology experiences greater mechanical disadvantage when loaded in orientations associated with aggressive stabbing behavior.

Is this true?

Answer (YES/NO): NO